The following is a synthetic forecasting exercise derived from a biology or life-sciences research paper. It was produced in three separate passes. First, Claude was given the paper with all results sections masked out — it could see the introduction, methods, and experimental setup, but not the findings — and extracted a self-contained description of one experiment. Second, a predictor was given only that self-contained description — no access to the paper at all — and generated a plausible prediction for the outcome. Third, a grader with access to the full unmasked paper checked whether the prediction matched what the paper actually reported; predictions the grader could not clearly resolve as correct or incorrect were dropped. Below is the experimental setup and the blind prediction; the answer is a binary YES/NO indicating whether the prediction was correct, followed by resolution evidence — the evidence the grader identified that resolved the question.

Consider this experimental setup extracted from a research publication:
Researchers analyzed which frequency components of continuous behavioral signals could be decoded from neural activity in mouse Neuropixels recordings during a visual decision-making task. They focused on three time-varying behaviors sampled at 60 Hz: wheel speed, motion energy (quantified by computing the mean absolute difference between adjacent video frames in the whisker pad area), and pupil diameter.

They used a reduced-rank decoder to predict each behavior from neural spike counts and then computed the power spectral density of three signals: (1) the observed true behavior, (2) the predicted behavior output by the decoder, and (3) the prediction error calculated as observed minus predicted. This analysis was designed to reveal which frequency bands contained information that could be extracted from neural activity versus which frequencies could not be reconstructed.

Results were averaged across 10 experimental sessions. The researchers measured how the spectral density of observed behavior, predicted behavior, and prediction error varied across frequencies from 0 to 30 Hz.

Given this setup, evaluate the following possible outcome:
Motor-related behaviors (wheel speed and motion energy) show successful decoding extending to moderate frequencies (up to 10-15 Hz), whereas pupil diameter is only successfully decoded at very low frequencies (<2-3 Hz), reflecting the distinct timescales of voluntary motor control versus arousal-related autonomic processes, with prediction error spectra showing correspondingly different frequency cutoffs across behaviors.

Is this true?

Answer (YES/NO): NO